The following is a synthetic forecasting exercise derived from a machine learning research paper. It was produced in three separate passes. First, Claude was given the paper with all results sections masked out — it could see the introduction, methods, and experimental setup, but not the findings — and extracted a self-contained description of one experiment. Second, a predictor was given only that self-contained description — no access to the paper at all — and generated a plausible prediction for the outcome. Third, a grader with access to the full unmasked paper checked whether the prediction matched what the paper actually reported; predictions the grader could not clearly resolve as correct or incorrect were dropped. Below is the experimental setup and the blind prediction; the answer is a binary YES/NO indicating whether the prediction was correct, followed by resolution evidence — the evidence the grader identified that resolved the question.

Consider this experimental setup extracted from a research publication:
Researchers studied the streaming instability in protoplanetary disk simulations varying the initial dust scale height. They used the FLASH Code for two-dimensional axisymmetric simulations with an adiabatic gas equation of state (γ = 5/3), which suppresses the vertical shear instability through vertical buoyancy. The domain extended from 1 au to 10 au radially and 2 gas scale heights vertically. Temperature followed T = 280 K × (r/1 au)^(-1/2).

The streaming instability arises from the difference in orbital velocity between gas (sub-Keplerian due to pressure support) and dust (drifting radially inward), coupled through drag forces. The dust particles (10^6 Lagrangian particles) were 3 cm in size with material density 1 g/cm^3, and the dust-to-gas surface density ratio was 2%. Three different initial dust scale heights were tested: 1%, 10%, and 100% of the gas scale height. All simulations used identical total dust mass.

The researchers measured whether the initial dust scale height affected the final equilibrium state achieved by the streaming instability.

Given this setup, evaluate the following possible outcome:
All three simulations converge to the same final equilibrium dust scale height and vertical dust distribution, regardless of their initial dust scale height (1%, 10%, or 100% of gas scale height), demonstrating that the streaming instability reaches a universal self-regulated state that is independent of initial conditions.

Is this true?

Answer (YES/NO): YES